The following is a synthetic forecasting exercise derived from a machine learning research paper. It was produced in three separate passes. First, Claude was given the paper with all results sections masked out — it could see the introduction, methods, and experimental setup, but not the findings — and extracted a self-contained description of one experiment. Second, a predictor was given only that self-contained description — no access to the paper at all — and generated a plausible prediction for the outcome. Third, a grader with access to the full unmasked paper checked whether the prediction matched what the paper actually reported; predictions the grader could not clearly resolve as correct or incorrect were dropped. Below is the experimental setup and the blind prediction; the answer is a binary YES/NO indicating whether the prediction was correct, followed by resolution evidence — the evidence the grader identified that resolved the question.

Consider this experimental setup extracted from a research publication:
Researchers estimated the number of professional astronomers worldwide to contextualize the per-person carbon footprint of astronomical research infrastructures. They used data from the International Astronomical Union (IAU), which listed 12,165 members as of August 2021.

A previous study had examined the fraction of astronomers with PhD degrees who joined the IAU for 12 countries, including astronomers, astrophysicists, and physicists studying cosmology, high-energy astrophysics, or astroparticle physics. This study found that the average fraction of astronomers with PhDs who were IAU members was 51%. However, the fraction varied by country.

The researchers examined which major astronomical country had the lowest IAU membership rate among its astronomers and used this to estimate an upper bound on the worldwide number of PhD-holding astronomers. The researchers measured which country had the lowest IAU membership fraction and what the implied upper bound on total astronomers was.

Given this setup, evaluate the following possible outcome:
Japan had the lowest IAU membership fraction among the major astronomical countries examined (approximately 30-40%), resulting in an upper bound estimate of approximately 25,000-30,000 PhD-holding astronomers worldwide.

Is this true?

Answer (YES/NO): NO